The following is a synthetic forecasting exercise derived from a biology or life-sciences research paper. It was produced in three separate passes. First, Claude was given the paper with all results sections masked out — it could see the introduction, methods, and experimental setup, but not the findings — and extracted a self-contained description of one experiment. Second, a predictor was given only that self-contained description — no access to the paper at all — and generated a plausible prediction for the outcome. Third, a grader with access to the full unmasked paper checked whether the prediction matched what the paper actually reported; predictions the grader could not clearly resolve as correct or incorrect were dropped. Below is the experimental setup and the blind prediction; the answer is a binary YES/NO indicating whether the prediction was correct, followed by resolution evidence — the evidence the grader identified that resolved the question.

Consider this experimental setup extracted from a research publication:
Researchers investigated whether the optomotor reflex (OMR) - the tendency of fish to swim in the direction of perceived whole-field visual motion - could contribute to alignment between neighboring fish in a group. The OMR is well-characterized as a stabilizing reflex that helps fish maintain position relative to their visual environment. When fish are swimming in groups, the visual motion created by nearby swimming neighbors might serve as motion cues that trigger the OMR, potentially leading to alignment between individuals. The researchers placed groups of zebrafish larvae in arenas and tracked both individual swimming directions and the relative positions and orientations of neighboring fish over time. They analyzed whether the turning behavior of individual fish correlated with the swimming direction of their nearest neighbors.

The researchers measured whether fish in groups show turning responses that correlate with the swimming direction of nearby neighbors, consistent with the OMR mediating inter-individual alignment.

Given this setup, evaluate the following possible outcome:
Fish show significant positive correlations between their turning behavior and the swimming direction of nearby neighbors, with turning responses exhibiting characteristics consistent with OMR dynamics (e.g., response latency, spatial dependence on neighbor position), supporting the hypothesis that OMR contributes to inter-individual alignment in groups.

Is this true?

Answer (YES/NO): YES